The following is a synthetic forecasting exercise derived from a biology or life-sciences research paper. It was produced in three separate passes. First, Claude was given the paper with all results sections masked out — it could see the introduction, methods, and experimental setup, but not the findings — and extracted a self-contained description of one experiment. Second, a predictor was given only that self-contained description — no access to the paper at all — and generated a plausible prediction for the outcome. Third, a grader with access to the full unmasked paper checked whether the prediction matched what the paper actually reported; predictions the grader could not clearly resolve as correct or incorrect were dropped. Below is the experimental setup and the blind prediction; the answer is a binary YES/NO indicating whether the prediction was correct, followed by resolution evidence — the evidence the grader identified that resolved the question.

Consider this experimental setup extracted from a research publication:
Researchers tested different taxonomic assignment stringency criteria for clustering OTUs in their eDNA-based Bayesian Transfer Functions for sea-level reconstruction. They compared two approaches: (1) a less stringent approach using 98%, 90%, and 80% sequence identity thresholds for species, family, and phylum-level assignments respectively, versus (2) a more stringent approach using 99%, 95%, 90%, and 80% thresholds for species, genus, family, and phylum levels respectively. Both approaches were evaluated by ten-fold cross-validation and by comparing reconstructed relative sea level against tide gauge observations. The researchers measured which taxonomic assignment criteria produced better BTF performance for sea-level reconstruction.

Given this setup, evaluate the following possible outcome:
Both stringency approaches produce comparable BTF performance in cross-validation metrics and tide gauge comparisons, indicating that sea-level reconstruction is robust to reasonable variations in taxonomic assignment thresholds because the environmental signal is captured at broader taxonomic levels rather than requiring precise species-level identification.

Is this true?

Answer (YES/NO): NO